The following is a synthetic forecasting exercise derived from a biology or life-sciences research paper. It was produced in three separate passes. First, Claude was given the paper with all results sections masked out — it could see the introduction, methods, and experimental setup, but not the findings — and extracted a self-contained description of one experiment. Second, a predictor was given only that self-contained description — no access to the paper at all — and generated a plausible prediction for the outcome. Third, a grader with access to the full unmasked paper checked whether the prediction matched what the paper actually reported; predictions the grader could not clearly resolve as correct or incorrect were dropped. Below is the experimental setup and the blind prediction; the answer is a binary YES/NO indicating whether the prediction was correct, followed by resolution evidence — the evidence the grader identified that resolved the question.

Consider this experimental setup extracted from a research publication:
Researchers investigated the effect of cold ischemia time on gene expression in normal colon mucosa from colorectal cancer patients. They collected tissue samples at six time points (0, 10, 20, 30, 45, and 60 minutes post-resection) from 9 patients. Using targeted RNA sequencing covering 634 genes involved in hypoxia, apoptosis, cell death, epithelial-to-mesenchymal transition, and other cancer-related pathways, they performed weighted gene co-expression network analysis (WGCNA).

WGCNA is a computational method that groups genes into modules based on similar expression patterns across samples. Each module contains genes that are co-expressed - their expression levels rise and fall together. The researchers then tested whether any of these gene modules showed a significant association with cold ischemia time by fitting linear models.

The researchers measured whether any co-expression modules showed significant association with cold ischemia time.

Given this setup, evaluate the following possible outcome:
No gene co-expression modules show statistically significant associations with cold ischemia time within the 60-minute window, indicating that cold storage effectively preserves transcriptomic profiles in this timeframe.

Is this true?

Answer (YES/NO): NO